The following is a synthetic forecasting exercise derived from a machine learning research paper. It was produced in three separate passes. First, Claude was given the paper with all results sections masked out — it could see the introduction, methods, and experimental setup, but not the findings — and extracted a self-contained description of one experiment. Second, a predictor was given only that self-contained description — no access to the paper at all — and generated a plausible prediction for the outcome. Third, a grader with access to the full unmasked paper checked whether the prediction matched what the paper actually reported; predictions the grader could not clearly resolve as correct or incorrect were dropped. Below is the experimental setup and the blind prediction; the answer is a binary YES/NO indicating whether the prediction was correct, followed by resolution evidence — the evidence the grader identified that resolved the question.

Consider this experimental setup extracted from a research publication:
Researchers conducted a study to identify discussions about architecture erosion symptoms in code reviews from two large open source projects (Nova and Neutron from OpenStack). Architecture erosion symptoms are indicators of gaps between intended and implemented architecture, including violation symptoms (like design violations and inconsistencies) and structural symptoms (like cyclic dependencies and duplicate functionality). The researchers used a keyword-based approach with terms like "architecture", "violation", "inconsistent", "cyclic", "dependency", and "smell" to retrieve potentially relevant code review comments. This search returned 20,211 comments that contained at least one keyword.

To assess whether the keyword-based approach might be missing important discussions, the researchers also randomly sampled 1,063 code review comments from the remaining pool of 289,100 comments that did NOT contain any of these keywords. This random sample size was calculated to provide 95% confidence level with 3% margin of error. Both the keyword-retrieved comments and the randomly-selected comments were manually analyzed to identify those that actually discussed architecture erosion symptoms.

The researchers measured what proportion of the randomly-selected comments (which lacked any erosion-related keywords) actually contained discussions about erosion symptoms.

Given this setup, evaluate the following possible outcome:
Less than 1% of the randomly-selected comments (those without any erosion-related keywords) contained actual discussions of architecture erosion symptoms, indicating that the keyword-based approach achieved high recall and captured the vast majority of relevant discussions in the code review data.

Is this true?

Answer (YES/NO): YES